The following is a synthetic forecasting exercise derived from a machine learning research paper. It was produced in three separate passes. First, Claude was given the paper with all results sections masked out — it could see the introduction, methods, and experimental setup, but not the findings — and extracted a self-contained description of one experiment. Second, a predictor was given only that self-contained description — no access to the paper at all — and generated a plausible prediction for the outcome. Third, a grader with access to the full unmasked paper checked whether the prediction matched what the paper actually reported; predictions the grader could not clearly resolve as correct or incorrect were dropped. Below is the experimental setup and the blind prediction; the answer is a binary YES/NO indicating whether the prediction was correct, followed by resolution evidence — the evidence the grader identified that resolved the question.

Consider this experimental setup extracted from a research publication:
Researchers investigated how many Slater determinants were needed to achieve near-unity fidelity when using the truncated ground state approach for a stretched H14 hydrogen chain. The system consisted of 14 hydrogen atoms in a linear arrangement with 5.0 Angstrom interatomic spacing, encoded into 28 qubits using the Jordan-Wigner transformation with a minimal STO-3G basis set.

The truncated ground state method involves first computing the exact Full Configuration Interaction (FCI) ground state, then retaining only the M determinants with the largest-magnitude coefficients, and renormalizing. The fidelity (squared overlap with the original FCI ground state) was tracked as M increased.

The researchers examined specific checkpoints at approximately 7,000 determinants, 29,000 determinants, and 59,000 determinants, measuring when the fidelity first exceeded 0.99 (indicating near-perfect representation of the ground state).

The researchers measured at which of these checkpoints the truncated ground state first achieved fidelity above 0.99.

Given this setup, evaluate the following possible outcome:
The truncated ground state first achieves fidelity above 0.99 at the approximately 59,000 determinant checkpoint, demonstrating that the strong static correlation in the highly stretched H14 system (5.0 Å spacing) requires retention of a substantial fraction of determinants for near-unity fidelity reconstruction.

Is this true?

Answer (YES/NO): NO